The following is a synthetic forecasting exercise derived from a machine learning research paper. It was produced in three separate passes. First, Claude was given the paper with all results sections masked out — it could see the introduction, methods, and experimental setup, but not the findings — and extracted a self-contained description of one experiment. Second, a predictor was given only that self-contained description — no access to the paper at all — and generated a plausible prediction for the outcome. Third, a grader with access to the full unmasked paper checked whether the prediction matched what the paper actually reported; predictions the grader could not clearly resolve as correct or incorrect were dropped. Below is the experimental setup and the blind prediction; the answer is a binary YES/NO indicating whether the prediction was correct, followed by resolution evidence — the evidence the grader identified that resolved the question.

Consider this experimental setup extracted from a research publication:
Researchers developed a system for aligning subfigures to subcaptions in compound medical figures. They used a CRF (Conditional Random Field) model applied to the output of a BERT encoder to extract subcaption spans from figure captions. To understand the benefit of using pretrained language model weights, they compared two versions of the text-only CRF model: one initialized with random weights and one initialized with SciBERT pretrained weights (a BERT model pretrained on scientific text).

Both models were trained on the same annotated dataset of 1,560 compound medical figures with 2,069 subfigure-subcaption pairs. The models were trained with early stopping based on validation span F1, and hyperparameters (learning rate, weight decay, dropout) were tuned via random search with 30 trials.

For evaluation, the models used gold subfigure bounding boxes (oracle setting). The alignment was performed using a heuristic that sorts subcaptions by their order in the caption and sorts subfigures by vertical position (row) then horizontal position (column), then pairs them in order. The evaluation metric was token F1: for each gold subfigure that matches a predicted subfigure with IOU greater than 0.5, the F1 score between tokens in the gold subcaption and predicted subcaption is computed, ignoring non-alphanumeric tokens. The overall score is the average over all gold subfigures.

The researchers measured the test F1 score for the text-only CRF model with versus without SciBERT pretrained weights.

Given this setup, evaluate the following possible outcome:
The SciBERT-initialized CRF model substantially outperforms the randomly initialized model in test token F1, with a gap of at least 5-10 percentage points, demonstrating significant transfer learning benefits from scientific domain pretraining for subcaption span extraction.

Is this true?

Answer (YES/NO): YES